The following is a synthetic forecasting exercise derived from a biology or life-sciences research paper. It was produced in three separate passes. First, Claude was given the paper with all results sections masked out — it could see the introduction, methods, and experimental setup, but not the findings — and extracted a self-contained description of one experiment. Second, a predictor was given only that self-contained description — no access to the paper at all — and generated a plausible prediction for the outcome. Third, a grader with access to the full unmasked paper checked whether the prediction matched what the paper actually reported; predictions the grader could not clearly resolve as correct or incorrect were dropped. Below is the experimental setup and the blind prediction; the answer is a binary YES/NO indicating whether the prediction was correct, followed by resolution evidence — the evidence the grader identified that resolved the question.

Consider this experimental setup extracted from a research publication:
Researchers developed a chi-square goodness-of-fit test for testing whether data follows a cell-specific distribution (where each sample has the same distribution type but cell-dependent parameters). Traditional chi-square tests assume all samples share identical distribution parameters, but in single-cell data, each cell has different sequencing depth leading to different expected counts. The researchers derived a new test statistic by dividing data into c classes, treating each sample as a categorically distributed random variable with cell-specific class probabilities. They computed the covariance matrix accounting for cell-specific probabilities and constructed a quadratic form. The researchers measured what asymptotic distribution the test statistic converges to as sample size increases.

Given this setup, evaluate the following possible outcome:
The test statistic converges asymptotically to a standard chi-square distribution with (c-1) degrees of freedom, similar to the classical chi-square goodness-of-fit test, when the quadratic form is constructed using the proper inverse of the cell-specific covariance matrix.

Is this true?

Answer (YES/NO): YES